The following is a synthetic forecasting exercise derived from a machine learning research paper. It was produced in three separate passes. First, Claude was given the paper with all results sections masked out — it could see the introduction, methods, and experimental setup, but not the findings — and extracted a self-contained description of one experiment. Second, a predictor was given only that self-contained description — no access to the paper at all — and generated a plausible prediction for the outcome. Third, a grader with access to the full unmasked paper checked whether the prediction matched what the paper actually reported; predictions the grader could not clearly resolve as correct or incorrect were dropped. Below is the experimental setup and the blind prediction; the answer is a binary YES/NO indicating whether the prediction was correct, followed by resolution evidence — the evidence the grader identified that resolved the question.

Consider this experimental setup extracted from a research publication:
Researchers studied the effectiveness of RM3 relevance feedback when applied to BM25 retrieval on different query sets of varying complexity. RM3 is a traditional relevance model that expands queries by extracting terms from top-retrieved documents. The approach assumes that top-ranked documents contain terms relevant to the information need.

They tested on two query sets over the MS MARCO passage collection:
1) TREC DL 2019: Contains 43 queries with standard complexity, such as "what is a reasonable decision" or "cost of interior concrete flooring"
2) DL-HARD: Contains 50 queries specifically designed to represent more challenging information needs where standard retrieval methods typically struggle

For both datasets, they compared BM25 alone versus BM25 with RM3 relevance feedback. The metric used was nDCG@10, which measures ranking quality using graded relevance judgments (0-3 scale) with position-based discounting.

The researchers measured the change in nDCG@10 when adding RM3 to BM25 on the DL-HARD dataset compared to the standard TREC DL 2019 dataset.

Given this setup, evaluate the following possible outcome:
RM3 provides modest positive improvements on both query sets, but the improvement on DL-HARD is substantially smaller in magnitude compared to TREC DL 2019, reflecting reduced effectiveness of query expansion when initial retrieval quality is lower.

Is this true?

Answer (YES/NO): NO